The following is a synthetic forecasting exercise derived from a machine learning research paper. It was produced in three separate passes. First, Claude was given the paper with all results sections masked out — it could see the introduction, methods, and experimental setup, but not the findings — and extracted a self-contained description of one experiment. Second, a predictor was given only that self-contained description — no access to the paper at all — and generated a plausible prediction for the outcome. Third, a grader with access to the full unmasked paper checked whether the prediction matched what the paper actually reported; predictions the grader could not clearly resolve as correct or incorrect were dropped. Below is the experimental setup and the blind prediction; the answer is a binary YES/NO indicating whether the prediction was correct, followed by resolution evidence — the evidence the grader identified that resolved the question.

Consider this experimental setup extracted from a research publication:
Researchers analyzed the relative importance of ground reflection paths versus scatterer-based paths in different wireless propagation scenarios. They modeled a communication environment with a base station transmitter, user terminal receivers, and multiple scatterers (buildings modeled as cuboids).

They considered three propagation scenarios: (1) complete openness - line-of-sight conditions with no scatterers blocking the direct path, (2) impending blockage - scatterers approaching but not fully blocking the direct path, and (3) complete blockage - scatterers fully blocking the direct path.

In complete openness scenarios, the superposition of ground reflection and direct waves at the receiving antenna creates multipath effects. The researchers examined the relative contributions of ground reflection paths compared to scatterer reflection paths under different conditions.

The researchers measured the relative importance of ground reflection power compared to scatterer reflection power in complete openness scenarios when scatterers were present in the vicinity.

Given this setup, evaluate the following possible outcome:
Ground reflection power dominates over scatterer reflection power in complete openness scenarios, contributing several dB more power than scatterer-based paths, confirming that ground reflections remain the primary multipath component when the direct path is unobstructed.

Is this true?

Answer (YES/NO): NO